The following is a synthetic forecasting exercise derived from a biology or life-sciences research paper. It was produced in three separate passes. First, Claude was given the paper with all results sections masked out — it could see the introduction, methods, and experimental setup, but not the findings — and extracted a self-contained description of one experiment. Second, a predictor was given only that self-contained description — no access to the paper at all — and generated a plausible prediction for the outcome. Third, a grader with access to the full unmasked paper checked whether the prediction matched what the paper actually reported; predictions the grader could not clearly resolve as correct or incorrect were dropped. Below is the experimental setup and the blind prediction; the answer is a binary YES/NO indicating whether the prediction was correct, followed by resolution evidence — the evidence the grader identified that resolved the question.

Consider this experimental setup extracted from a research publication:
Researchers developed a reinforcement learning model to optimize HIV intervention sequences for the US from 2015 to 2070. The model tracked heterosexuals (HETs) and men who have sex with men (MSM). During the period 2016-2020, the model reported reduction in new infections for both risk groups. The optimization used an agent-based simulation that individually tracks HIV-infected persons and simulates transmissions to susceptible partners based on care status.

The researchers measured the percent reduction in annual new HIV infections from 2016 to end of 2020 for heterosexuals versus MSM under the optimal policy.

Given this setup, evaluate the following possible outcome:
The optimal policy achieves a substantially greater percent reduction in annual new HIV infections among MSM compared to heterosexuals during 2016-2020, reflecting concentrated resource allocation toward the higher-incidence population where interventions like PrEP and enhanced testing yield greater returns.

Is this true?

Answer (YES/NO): NO